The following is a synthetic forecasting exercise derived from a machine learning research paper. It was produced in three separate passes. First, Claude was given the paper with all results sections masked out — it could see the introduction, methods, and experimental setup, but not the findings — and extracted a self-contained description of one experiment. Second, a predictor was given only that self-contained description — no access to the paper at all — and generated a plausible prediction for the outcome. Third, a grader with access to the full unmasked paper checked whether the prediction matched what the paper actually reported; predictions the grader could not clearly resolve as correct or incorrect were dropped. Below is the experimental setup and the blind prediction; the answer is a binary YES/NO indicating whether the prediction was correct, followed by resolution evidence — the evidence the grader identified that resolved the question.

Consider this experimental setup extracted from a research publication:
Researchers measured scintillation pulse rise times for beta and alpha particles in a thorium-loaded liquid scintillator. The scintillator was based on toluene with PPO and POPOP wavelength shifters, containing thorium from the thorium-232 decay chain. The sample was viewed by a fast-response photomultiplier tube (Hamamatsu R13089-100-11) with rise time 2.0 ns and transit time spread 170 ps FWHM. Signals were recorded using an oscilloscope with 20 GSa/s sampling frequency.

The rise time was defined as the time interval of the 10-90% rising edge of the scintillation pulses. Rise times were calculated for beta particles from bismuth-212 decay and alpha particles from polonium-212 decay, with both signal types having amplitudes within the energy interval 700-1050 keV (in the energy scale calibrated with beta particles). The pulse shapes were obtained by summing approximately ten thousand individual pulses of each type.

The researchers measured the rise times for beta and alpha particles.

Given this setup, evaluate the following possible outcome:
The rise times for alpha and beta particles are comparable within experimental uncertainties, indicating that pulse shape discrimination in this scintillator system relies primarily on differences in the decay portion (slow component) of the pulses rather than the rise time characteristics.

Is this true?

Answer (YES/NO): YES